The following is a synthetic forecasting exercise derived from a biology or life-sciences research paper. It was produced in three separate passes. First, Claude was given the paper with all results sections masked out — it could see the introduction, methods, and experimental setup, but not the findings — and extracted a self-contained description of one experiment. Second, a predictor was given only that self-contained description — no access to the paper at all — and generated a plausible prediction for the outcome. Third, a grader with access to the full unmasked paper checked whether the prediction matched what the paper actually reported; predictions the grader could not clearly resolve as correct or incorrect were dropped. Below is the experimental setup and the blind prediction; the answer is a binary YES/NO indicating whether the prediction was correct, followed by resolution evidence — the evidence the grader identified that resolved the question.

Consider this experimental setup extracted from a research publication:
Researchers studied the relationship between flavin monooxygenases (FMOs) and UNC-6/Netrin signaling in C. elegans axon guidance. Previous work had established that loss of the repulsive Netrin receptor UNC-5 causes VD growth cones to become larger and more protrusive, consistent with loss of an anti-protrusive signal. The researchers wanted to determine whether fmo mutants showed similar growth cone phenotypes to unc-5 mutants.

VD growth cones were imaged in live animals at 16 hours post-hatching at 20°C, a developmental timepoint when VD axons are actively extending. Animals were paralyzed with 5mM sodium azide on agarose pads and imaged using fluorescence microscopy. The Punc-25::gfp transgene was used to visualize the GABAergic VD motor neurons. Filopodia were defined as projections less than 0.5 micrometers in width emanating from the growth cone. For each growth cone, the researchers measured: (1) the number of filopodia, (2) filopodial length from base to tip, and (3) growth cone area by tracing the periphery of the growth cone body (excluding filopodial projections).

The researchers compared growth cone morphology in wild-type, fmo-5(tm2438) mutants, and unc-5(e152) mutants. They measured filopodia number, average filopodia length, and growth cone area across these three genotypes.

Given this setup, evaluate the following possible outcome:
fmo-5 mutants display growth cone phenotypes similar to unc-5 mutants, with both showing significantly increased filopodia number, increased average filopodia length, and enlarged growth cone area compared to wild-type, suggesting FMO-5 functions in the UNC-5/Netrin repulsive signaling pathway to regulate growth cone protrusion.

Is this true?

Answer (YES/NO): NO